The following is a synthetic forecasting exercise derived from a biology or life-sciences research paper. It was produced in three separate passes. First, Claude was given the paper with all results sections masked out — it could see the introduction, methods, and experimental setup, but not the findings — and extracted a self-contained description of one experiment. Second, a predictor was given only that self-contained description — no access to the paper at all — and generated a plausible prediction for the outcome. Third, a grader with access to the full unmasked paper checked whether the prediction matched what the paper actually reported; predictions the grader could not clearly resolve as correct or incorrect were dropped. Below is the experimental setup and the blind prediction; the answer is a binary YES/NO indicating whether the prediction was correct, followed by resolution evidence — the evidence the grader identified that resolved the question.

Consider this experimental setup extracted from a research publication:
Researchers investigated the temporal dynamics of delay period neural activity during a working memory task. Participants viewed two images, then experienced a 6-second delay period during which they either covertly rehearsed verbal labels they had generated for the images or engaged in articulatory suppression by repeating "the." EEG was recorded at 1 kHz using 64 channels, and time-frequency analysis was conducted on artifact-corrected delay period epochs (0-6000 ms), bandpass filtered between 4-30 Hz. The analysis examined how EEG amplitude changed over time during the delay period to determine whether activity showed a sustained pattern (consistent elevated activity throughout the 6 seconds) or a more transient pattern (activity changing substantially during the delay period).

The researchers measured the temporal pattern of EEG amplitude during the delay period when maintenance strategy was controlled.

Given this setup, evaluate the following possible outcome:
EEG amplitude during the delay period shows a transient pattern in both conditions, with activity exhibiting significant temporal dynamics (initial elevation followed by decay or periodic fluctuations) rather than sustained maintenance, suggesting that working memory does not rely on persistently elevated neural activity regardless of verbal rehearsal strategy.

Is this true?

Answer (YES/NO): YES